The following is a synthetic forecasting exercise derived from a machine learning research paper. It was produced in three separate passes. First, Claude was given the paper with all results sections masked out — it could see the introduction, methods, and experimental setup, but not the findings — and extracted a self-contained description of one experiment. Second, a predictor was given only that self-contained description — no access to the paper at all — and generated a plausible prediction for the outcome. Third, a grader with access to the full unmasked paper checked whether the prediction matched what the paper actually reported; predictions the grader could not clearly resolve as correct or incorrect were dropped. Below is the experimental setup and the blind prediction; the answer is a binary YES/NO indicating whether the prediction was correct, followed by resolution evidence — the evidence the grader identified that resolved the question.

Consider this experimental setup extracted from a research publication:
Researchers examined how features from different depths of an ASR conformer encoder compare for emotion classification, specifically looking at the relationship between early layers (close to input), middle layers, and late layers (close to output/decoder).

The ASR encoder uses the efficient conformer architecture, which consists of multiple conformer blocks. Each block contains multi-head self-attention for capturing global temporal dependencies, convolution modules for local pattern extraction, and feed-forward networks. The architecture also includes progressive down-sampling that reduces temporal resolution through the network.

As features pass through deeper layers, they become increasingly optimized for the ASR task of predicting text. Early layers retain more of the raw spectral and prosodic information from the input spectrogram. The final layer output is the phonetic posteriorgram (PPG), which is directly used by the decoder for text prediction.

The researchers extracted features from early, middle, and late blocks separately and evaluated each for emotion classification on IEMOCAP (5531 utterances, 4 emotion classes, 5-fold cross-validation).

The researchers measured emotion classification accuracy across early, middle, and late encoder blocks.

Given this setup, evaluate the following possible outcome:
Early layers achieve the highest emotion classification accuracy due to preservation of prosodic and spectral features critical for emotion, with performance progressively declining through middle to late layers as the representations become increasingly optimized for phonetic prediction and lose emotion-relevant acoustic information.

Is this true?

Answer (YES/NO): NO